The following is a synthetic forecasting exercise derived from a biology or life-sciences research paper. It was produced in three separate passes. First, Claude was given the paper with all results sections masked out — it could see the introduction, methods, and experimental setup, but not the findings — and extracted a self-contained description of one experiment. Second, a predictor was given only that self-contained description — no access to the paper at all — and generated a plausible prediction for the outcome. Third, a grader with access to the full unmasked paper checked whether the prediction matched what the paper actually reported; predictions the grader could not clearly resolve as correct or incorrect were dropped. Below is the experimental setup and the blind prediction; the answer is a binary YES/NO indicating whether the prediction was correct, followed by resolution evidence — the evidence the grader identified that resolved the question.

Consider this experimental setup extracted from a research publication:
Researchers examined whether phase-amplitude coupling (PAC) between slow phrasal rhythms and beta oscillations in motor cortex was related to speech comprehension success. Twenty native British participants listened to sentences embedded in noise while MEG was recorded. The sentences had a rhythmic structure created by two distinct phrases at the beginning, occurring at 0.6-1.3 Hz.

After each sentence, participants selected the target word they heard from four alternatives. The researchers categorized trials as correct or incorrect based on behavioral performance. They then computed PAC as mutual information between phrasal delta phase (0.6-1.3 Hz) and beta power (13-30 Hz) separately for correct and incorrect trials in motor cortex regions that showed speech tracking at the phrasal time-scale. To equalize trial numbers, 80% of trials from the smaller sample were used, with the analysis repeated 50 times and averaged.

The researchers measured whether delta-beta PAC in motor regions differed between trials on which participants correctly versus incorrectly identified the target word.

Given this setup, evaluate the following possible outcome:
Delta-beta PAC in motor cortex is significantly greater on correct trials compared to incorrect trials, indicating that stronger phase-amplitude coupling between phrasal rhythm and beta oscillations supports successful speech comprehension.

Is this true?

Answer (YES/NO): YES